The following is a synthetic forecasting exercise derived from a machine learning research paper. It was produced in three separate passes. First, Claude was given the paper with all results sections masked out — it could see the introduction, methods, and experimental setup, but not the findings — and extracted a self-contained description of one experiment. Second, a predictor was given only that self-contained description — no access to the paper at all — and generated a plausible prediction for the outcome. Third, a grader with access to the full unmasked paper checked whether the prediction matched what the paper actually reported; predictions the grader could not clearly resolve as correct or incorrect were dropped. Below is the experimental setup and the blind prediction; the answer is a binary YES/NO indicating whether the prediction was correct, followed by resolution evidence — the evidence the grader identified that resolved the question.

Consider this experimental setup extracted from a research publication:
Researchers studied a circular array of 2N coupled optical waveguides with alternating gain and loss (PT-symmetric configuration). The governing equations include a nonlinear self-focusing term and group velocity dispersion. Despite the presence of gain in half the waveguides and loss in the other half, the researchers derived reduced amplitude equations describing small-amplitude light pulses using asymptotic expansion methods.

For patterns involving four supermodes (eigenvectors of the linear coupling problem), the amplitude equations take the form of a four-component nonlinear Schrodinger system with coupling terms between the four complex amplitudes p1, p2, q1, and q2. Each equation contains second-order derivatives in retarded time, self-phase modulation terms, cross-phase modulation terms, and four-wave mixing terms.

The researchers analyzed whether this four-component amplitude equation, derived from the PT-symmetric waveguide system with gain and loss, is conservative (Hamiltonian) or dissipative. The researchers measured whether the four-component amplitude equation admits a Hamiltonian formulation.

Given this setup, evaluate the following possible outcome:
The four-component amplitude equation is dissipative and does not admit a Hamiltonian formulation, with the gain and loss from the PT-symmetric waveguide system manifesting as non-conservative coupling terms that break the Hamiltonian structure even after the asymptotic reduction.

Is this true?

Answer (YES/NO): NO